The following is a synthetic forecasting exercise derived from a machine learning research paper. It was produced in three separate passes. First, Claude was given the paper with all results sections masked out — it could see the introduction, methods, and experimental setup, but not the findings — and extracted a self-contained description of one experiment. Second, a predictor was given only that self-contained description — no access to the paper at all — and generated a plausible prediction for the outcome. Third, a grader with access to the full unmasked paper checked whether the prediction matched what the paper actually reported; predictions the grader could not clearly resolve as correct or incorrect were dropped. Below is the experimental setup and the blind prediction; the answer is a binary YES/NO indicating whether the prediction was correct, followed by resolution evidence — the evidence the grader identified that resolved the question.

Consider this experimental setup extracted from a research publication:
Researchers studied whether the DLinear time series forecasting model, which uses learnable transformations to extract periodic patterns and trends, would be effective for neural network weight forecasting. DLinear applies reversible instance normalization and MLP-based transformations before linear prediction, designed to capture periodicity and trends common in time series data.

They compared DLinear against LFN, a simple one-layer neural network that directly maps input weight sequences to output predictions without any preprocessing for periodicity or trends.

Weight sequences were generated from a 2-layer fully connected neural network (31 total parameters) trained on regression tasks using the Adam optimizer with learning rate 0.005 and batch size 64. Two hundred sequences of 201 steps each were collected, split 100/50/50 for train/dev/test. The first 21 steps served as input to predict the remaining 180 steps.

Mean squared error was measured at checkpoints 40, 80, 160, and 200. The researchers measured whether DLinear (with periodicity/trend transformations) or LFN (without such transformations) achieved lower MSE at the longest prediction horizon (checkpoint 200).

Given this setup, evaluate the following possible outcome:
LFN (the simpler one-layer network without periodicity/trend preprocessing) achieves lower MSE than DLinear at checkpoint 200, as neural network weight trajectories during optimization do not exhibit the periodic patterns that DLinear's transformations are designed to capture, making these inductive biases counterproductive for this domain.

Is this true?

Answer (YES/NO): NO